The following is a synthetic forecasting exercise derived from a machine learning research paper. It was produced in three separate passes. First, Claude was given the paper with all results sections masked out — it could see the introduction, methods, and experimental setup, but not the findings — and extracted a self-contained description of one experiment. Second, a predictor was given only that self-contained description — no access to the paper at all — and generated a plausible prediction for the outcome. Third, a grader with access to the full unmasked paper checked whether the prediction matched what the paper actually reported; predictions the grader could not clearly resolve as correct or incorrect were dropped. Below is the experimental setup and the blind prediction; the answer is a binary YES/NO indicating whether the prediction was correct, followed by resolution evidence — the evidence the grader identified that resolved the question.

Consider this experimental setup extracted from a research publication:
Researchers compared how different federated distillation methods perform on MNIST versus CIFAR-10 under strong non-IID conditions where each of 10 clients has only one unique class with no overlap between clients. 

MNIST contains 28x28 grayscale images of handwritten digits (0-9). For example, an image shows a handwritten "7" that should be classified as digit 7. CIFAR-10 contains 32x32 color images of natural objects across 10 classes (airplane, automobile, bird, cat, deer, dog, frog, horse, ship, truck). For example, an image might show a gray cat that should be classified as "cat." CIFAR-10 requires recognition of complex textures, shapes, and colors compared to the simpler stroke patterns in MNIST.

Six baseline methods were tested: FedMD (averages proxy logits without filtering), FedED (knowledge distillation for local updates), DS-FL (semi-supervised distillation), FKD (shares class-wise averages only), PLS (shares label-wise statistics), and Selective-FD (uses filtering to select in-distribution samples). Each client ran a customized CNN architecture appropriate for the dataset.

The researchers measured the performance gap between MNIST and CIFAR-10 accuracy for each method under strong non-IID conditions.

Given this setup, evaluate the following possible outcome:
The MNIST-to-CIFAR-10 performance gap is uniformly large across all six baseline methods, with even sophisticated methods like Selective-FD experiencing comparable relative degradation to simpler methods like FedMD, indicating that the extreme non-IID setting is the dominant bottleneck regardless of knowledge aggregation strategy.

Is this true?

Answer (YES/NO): NO